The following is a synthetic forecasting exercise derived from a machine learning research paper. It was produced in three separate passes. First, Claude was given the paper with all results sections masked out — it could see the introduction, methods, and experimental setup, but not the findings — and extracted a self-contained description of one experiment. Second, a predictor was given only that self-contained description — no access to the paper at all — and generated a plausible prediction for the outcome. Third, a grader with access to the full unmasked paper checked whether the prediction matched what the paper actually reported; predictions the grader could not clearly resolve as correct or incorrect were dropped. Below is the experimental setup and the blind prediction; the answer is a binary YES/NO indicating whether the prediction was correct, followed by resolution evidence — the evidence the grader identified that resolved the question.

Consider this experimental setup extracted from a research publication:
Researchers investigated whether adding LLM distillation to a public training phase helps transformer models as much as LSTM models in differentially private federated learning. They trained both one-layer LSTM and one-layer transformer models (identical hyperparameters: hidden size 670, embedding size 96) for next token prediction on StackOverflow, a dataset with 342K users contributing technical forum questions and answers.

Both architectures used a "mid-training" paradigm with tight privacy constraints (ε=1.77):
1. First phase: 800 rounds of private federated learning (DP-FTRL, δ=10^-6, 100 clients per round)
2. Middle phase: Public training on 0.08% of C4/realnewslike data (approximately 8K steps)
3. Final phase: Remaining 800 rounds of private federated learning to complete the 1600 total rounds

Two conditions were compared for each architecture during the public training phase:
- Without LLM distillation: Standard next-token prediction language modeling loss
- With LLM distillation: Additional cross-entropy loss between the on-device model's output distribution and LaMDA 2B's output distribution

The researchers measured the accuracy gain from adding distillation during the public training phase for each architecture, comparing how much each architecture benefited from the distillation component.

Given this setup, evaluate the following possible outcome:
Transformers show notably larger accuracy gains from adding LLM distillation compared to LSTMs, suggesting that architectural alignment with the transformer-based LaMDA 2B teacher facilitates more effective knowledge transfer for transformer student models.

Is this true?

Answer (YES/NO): NO